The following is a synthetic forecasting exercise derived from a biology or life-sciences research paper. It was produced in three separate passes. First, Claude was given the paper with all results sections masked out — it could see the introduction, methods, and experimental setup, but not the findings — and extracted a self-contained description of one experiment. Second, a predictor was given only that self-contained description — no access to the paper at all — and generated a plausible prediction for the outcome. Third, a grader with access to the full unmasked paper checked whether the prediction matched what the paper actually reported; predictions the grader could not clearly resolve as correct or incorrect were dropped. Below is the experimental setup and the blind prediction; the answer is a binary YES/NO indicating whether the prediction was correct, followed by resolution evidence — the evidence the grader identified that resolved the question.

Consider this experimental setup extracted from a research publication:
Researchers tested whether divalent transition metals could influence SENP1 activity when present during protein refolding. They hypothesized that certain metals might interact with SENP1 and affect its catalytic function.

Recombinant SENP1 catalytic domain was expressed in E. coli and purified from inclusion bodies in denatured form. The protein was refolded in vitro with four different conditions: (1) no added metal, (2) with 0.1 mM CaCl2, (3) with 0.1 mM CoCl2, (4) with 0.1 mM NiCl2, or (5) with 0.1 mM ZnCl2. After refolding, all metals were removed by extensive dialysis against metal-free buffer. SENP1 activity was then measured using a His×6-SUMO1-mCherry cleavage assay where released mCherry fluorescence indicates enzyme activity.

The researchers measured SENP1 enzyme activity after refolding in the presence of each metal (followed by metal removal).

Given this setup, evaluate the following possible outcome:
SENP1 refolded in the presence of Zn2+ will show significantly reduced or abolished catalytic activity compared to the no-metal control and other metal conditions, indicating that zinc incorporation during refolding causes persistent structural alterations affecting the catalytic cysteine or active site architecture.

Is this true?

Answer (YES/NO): NO